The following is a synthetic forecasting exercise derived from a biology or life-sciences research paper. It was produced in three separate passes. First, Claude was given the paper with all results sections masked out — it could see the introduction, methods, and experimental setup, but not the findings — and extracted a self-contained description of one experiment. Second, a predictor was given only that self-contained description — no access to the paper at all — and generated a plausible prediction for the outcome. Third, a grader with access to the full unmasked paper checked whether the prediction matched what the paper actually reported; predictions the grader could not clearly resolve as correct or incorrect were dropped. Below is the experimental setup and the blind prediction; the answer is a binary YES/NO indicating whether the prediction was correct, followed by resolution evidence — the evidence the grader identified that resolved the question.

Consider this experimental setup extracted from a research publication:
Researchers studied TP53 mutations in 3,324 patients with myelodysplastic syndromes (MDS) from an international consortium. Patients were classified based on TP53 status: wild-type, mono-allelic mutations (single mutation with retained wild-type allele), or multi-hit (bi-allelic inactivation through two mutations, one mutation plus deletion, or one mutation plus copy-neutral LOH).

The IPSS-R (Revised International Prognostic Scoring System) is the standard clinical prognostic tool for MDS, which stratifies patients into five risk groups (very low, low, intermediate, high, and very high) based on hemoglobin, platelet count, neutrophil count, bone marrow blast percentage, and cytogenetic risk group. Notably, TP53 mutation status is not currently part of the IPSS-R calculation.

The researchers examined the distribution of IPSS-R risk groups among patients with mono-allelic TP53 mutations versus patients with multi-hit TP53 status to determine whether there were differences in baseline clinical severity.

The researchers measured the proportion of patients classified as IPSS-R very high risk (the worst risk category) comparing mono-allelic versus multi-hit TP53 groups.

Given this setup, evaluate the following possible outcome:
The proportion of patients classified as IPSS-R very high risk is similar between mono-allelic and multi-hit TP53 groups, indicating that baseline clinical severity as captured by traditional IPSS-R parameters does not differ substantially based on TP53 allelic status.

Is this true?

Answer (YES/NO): NO